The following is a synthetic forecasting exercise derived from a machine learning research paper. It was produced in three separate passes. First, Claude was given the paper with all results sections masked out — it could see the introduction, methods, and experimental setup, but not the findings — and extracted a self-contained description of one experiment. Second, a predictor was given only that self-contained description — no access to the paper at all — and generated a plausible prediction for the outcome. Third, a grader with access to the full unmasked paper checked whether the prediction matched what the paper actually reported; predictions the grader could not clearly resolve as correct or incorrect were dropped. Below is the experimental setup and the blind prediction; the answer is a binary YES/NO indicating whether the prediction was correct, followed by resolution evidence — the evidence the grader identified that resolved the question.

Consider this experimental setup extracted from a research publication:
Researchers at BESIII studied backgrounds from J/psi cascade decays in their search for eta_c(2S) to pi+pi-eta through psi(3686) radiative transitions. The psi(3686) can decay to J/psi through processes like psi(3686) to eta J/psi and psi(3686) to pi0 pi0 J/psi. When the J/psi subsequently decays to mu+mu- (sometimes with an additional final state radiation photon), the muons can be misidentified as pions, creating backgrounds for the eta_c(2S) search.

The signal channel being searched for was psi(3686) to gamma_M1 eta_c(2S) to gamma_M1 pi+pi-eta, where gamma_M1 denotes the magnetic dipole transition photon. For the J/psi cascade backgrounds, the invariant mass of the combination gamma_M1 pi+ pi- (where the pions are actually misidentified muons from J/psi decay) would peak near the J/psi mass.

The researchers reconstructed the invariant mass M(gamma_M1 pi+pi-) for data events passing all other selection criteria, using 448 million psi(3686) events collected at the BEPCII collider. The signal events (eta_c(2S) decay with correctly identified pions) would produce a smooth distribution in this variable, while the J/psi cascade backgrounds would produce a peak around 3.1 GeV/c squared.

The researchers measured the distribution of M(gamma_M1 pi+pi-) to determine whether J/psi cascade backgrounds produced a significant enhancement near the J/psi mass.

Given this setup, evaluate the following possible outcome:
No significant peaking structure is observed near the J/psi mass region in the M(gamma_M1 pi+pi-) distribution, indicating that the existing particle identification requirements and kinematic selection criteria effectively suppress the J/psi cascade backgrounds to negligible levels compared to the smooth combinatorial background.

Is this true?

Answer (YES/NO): NO